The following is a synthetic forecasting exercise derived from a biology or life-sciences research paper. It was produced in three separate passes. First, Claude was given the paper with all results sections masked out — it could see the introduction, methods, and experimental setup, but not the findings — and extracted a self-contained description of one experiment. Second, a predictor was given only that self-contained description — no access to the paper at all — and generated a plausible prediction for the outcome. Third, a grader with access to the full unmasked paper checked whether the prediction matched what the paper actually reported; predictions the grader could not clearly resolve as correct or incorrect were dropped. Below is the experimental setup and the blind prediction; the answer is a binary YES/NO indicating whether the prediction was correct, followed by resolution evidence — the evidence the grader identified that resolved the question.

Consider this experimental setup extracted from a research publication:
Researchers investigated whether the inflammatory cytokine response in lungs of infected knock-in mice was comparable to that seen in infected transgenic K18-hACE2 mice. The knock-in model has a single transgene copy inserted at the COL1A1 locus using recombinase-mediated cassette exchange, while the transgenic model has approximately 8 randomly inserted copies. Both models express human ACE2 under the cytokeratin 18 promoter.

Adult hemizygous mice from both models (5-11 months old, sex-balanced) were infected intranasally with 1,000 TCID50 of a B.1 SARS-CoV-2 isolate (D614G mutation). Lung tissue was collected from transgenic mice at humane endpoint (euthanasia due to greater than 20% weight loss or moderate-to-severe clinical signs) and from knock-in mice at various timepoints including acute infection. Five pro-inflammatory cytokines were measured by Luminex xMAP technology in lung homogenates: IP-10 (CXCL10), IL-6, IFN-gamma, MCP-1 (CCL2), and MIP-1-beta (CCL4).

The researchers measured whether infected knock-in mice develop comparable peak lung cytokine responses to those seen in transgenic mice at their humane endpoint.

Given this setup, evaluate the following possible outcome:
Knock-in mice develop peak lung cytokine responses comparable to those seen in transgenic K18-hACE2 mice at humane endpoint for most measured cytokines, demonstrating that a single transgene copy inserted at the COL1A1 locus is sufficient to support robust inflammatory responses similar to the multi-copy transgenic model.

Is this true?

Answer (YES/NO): YES